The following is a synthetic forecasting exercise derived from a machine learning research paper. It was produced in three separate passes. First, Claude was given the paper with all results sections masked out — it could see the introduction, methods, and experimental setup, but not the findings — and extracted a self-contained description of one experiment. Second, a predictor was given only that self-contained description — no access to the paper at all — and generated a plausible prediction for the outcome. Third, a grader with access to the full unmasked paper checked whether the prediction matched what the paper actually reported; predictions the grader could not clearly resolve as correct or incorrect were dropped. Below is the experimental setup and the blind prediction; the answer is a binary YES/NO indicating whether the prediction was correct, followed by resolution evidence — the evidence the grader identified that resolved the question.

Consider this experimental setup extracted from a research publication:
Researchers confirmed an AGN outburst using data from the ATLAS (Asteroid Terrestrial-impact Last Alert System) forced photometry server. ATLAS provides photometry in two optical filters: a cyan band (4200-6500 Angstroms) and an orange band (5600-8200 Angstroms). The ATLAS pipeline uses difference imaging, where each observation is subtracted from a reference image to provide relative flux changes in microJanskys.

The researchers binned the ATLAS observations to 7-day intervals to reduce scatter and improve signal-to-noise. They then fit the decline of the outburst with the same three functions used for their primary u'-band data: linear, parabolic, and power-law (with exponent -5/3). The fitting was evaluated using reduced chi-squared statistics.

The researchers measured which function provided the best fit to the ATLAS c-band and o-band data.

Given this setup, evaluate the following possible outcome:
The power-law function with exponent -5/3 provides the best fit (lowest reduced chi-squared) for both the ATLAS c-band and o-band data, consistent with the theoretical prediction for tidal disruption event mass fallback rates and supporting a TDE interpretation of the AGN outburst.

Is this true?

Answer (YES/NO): NO